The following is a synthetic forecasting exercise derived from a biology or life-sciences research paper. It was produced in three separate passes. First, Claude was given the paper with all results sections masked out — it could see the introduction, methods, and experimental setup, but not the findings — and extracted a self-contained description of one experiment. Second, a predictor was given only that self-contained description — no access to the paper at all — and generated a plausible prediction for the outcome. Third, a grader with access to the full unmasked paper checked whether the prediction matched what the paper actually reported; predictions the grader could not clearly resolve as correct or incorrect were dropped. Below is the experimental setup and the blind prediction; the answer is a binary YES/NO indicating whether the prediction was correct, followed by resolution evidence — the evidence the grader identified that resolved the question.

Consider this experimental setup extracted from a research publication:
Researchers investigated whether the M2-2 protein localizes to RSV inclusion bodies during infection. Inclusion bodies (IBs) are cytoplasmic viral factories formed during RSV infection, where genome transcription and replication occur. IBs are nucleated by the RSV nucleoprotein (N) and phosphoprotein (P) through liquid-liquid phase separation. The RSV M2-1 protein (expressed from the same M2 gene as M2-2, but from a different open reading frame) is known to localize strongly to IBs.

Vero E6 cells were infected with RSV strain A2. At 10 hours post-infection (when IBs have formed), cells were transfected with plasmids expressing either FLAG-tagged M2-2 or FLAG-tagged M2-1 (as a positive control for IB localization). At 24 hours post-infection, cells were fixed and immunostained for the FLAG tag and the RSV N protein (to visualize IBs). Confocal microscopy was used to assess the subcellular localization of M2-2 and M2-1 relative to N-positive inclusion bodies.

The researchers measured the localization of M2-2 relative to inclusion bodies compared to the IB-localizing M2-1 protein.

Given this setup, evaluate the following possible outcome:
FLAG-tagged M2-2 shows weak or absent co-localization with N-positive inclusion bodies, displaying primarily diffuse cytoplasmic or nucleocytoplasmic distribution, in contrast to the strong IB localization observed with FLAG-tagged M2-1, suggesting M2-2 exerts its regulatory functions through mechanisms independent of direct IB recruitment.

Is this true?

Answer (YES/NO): YES